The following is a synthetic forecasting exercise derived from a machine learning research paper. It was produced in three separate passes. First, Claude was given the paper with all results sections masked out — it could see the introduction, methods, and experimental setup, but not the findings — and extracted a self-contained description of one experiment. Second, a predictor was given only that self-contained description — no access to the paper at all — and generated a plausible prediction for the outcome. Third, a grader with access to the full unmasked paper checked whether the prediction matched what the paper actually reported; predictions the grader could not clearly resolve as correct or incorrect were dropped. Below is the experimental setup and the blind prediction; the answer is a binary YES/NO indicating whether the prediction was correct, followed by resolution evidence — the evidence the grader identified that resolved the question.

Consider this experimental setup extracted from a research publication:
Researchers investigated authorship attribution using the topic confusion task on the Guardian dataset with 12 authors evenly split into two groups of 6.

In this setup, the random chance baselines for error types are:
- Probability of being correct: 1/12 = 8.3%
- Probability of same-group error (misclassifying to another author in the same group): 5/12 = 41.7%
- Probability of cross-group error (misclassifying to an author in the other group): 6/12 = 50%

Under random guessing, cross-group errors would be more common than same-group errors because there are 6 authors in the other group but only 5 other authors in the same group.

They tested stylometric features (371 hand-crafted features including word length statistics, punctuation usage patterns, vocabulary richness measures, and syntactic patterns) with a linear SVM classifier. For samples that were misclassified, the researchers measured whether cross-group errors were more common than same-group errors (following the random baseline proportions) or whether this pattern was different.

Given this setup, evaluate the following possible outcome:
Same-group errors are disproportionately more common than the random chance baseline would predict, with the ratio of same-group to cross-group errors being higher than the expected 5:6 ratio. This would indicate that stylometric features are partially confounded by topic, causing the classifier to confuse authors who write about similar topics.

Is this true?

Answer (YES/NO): NO